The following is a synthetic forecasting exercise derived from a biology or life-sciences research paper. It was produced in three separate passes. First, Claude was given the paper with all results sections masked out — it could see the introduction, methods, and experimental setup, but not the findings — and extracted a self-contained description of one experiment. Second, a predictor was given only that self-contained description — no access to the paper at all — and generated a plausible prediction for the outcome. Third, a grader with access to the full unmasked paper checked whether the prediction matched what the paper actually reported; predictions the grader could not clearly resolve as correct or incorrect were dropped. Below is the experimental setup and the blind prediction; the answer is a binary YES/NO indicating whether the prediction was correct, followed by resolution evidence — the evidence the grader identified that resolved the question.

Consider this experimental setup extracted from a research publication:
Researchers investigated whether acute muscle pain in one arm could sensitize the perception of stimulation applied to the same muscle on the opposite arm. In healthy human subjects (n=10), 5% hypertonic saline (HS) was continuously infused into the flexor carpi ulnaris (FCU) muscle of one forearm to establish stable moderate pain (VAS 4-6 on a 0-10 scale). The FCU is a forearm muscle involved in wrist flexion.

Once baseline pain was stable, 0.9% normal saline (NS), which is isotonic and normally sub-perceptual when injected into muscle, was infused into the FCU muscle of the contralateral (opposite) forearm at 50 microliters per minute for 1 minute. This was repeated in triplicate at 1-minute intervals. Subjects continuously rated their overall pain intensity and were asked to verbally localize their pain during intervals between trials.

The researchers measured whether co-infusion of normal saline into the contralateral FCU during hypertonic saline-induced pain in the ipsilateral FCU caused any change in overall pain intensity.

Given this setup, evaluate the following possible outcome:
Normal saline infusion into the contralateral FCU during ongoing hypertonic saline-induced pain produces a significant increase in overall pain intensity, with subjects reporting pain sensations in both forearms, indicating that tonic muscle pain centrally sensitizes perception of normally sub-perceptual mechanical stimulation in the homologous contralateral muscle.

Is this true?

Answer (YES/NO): NO